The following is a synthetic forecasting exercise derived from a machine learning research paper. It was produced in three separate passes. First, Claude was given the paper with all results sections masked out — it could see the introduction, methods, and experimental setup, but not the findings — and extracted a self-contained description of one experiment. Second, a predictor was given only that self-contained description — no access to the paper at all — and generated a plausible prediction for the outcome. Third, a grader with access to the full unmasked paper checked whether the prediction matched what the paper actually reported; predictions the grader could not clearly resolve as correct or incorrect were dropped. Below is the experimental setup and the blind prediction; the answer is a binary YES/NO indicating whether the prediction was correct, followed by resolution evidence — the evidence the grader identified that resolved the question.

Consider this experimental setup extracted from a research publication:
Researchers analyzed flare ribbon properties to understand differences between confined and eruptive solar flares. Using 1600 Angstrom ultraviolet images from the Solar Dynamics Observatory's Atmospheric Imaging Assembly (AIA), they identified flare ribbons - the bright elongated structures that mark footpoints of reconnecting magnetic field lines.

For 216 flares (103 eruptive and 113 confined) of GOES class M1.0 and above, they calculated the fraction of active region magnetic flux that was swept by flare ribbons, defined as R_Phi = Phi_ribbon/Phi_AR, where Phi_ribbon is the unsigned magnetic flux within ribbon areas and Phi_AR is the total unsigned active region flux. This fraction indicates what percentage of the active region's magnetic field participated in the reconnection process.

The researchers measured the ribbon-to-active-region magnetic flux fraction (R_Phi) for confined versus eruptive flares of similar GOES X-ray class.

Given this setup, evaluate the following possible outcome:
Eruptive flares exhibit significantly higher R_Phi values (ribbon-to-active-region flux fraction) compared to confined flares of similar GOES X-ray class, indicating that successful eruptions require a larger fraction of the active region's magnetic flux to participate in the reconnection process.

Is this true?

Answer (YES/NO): YES